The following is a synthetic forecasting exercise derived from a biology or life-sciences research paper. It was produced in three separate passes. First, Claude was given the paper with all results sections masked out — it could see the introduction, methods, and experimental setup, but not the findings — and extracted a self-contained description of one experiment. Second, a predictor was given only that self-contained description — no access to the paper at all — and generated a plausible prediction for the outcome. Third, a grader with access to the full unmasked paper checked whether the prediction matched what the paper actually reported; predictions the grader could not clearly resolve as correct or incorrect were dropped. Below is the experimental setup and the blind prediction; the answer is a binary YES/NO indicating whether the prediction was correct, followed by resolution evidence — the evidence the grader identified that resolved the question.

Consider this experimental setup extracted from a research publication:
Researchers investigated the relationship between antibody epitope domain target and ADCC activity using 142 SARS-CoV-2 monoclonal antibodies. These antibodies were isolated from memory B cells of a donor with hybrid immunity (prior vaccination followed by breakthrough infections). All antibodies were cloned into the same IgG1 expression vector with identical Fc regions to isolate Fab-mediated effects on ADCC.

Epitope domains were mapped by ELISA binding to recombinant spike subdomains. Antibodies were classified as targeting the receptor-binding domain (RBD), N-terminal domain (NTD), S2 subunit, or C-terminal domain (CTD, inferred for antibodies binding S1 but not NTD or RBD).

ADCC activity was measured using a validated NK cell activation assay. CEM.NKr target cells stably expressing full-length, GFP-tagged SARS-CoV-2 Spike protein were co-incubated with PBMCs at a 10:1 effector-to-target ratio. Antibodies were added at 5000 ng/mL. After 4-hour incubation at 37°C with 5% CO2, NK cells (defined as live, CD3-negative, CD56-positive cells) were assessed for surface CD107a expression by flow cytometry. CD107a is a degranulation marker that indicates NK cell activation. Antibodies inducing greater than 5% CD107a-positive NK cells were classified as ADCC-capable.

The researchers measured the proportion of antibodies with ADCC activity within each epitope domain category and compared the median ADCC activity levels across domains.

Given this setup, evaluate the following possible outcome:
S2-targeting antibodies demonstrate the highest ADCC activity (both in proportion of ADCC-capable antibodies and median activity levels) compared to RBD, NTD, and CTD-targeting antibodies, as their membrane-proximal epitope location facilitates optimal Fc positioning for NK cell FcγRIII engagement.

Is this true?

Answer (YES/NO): NO